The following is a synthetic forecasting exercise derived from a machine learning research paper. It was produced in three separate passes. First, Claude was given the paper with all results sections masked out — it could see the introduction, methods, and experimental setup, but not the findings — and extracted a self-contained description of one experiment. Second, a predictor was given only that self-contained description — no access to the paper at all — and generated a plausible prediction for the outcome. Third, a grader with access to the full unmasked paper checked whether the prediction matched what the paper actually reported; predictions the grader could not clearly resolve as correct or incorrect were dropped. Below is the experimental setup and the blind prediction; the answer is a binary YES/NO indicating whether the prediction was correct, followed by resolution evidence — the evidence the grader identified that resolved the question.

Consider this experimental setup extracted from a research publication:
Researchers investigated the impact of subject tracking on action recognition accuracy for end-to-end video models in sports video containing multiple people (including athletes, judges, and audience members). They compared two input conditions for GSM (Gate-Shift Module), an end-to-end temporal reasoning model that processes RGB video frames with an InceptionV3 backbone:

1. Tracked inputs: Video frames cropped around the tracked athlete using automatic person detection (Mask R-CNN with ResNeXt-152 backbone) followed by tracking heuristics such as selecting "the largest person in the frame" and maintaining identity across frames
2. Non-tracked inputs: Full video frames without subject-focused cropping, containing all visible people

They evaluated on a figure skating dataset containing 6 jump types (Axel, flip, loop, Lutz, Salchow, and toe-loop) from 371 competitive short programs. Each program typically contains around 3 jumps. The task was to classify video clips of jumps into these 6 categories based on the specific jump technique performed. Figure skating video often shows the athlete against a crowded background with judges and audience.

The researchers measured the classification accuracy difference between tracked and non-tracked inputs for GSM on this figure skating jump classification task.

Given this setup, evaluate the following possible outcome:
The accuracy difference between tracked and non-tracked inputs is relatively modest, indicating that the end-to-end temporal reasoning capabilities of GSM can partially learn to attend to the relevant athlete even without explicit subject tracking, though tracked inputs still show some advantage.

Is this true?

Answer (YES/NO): NO